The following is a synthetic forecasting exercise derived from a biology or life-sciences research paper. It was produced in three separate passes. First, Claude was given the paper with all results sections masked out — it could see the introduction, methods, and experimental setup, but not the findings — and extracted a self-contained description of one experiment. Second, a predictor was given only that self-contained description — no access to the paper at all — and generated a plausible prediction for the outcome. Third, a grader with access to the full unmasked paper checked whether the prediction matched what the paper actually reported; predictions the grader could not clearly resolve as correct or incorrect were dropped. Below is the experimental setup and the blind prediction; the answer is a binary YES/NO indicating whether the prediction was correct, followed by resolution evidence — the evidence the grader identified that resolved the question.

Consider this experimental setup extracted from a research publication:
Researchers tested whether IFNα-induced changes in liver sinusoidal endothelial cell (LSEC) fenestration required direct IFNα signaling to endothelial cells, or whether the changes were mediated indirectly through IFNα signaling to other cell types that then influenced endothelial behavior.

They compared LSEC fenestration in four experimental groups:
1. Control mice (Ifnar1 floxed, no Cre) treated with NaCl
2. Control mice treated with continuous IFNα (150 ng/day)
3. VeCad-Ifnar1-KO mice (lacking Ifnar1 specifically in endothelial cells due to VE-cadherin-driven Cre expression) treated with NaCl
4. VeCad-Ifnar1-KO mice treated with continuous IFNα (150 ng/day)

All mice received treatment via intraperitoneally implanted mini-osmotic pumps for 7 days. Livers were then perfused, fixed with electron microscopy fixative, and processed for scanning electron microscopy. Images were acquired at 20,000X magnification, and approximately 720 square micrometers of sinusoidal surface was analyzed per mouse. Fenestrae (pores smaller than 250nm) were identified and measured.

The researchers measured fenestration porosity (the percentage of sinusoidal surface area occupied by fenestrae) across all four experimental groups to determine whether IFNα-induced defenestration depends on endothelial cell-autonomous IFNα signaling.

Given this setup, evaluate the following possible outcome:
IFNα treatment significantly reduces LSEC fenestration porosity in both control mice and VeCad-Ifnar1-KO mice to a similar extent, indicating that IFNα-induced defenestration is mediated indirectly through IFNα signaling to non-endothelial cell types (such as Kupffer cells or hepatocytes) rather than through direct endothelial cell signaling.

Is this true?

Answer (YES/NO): NO